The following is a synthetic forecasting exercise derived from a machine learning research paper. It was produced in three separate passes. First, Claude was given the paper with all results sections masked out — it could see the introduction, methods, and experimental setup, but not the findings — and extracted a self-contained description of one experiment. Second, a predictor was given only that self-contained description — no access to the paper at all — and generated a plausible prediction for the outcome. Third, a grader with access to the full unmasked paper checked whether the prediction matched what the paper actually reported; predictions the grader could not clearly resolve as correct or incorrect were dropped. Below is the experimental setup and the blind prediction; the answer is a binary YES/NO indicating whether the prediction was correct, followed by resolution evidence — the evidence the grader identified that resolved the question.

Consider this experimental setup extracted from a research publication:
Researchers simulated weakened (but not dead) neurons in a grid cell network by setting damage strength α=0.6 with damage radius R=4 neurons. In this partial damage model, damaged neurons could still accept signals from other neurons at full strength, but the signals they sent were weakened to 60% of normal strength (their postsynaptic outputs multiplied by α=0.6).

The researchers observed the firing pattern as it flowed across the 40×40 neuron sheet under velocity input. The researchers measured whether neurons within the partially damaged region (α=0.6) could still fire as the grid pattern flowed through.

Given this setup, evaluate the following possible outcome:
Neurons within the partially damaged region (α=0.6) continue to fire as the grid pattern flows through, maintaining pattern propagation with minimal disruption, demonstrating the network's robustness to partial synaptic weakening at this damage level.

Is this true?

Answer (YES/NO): NO